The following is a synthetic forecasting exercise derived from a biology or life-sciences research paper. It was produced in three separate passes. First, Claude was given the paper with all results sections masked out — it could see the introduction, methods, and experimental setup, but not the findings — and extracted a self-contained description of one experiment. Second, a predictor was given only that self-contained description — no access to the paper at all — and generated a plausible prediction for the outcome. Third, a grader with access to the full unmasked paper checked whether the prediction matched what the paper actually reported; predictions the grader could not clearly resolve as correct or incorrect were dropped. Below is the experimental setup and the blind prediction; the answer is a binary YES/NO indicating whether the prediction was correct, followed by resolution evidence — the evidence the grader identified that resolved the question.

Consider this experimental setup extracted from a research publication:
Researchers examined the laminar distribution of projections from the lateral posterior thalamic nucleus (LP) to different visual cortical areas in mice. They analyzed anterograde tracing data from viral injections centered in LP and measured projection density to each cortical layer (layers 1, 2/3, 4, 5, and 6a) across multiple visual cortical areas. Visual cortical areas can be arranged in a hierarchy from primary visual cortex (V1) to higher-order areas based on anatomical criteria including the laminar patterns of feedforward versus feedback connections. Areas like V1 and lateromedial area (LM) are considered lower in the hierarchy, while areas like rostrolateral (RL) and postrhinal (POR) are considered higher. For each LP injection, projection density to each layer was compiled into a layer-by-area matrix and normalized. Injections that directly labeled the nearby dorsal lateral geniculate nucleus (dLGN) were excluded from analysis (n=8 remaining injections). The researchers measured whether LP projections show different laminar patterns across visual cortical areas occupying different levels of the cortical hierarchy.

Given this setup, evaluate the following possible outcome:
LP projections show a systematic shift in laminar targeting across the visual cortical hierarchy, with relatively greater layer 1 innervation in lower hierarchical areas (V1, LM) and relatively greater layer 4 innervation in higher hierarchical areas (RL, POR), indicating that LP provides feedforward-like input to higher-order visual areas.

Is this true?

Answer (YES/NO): YES